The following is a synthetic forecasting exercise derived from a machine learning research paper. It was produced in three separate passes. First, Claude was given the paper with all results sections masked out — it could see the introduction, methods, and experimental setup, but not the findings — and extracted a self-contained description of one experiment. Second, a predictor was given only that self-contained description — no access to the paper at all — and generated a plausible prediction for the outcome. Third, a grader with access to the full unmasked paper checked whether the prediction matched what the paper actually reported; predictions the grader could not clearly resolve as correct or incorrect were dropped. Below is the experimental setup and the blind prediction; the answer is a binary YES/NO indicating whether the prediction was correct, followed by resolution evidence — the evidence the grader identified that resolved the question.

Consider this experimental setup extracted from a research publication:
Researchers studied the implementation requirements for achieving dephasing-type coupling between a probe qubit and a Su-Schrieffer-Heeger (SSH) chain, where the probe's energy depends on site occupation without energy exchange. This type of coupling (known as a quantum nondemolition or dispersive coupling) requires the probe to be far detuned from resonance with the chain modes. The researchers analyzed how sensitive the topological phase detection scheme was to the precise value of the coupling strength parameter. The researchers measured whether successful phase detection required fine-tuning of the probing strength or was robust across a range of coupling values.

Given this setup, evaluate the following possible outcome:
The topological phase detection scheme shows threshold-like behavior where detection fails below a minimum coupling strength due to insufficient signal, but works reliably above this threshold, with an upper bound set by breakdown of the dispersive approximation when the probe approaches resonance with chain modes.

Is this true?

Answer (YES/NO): NO